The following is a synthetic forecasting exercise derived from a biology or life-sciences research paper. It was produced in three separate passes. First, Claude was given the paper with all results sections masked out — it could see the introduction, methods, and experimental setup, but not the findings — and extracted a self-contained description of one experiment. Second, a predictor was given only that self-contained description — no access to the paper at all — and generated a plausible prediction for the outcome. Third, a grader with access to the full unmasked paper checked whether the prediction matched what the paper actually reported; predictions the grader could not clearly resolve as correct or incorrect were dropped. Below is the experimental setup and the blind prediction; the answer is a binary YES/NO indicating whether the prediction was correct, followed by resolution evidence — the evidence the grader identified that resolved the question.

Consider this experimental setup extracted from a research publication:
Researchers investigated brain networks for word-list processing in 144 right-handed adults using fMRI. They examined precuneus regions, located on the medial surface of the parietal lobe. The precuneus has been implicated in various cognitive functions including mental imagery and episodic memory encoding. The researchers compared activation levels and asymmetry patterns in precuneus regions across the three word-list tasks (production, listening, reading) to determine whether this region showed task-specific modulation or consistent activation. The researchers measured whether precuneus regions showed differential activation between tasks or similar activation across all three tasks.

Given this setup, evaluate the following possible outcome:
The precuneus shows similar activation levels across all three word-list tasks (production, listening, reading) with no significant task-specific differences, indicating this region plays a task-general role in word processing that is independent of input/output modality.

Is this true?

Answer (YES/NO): NO